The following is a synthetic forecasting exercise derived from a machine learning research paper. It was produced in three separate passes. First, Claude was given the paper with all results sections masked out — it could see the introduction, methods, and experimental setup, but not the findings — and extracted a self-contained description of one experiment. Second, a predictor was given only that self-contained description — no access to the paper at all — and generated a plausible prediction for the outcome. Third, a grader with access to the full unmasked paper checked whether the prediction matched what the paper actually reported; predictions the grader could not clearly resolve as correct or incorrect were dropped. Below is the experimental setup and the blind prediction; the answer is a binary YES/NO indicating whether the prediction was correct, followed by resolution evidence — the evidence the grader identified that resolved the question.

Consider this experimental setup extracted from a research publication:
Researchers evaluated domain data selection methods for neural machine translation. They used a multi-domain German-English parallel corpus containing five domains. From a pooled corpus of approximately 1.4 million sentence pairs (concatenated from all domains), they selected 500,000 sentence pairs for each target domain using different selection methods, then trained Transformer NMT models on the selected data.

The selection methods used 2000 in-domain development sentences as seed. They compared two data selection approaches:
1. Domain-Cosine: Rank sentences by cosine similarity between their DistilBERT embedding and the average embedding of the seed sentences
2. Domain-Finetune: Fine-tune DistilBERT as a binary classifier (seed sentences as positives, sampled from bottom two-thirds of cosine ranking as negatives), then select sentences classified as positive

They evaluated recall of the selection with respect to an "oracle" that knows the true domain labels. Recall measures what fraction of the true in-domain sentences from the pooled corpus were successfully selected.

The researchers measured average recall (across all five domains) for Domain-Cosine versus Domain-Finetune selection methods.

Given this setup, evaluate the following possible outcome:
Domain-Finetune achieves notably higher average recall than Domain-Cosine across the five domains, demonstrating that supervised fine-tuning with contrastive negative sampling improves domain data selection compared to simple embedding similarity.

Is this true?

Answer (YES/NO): YES